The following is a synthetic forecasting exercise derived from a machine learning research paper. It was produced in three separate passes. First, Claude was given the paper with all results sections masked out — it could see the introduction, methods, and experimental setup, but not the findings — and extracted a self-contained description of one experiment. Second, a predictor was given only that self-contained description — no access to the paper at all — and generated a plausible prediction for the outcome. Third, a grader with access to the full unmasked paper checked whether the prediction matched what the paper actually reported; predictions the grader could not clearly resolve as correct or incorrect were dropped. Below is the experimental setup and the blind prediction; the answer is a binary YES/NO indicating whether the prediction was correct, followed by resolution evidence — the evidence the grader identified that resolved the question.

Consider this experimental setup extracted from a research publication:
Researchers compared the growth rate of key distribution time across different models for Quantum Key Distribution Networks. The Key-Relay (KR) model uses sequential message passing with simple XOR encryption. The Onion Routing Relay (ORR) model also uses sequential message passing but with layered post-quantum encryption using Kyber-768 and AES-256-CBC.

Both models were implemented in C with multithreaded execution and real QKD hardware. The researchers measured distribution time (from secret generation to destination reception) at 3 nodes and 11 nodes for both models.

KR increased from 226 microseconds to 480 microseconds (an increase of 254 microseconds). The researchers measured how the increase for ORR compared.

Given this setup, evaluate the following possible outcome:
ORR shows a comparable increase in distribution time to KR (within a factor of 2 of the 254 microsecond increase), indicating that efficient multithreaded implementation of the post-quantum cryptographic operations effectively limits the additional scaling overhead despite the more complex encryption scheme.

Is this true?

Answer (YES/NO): YES